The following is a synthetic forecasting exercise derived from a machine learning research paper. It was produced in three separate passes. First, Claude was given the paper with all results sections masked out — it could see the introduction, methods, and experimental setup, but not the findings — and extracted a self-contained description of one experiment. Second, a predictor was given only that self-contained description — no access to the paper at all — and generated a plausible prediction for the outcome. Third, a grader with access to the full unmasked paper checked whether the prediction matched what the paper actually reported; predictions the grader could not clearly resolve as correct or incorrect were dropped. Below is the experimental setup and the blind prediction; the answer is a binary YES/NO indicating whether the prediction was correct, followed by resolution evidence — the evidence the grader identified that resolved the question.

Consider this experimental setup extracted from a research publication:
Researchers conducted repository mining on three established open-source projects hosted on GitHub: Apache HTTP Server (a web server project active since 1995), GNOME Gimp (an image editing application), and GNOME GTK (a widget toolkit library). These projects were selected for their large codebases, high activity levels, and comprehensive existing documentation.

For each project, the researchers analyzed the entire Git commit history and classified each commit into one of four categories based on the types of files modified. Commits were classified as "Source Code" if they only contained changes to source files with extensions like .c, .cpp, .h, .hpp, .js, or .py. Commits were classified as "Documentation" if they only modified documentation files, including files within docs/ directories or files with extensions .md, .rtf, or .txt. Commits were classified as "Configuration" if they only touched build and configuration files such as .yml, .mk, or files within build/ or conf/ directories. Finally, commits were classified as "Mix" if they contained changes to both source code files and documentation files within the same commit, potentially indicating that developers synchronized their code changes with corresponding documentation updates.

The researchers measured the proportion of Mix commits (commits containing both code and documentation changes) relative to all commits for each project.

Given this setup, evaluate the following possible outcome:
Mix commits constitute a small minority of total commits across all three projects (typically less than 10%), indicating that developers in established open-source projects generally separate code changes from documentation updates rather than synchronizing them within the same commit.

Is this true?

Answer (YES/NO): NO